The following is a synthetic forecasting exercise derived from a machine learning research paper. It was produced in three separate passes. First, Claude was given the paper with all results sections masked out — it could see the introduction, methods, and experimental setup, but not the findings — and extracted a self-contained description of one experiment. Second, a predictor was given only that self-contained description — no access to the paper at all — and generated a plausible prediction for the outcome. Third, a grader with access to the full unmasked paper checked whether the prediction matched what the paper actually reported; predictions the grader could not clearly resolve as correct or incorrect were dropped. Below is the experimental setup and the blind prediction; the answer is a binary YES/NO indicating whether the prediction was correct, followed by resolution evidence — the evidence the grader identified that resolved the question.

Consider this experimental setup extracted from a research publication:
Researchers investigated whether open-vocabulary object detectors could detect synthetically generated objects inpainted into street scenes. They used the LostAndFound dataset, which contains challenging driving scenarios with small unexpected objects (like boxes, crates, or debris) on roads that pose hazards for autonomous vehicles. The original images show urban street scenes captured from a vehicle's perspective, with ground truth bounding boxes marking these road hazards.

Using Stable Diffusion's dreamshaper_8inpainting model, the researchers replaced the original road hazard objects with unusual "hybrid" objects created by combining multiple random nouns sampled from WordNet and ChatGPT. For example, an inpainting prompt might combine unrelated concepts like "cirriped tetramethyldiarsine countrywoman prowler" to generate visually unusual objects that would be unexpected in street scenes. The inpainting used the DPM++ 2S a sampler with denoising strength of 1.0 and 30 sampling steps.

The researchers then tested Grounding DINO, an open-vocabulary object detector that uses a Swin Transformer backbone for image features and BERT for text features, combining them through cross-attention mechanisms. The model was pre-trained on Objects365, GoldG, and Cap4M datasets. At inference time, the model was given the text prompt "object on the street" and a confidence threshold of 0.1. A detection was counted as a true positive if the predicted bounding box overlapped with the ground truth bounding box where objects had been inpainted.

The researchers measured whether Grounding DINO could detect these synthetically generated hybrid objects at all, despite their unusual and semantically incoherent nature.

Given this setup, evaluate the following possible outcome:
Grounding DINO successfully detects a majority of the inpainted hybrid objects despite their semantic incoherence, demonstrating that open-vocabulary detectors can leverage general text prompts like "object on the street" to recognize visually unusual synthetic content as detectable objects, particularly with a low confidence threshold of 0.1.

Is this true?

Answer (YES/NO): NO